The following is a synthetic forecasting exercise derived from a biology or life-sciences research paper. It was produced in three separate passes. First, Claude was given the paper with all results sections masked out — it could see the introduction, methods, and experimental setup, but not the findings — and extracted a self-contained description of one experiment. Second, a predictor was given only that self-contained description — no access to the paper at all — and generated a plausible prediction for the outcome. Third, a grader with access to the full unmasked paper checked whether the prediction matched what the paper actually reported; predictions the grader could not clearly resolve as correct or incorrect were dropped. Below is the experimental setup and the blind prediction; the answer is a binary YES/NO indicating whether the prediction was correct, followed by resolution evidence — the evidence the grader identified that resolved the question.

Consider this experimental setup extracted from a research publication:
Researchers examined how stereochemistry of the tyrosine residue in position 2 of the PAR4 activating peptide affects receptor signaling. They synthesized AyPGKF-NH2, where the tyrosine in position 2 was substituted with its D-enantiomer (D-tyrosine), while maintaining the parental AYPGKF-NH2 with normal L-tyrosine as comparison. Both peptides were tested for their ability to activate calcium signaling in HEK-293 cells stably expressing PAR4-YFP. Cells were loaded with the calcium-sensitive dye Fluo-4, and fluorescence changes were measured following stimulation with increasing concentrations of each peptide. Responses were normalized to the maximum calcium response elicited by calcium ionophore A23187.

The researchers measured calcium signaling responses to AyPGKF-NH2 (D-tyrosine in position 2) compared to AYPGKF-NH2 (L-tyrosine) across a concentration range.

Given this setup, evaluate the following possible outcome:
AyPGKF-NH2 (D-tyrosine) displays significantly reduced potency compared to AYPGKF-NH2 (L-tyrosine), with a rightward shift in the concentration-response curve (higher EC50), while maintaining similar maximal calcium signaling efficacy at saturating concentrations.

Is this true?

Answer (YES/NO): NO